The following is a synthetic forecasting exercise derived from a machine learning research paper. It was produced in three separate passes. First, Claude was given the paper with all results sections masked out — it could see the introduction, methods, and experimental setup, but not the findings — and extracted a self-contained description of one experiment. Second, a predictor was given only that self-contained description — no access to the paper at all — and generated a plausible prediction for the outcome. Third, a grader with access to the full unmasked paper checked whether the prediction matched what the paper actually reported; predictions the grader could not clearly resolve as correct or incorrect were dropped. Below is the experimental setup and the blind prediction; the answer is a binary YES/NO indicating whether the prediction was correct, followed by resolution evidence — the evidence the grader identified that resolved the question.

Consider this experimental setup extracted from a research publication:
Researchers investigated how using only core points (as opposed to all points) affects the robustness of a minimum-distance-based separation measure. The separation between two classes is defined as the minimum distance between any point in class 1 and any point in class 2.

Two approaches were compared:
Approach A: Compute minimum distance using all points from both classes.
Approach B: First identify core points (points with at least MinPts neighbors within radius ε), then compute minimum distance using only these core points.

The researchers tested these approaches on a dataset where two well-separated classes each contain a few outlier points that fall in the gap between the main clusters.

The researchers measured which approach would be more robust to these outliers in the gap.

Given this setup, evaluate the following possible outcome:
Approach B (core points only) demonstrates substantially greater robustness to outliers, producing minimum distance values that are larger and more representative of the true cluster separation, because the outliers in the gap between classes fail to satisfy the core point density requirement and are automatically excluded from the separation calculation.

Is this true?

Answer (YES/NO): YES